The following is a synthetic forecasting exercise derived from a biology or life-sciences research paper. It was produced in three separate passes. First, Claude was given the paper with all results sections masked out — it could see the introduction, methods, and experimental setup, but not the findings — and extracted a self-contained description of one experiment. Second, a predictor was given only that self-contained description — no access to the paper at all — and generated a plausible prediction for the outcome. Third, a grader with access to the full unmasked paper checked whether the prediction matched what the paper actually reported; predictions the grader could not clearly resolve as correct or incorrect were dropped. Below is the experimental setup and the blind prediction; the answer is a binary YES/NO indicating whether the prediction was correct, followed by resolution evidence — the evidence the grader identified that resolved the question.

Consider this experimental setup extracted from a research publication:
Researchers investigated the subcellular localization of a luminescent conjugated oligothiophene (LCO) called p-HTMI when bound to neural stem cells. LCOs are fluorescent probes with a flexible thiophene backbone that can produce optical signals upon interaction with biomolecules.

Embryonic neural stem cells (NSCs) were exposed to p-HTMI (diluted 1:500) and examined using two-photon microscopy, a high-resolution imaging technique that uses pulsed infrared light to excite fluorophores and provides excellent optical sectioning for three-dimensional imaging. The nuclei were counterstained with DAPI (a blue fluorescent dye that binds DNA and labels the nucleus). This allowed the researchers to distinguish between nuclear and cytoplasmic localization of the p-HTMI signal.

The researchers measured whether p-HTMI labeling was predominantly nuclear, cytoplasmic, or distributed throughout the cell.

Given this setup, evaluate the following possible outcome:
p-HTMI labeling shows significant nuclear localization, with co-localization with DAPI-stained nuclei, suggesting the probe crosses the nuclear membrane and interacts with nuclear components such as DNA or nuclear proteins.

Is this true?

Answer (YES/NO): NO